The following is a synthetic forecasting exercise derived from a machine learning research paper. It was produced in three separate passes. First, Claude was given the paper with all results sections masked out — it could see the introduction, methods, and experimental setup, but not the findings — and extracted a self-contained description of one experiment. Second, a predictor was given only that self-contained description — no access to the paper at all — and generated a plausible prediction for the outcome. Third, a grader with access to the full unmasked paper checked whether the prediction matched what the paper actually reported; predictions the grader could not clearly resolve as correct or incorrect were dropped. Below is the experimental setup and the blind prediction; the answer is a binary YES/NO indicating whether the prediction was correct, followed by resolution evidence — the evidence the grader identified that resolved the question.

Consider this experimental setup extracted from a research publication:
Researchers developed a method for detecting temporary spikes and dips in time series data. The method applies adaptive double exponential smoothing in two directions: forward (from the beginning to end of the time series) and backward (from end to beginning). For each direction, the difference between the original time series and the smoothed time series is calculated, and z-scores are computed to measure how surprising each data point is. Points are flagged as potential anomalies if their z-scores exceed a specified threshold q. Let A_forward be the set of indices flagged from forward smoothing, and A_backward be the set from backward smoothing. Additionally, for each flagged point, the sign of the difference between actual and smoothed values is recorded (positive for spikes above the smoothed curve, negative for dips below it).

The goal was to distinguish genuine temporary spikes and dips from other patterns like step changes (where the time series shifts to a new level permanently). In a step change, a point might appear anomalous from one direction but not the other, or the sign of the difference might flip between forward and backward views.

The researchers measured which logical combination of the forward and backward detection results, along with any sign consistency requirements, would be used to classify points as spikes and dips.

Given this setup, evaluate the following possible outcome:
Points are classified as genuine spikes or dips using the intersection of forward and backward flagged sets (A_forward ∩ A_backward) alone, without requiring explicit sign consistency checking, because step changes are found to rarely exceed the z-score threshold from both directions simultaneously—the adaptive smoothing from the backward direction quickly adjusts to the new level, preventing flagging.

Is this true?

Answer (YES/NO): NO